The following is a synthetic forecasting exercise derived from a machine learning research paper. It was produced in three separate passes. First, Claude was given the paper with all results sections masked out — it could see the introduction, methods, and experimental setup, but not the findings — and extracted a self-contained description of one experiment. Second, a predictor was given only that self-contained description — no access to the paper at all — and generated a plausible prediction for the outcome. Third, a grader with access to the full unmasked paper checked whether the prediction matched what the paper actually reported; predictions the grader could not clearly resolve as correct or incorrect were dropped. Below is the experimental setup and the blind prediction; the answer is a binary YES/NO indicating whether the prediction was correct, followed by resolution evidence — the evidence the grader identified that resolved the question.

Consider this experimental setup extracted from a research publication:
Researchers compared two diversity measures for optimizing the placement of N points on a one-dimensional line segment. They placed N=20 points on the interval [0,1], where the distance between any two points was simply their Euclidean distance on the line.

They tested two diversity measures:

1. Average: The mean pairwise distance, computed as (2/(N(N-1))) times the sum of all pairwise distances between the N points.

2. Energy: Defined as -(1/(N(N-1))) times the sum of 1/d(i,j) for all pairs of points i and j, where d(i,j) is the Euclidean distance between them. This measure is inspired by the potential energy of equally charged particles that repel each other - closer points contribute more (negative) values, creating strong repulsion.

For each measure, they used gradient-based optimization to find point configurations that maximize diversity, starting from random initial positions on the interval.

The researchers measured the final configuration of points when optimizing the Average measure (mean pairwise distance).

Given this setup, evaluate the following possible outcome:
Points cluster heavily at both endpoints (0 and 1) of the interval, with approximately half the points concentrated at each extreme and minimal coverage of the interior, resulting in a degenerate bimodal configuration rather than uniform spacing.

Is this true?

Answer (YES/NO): YES